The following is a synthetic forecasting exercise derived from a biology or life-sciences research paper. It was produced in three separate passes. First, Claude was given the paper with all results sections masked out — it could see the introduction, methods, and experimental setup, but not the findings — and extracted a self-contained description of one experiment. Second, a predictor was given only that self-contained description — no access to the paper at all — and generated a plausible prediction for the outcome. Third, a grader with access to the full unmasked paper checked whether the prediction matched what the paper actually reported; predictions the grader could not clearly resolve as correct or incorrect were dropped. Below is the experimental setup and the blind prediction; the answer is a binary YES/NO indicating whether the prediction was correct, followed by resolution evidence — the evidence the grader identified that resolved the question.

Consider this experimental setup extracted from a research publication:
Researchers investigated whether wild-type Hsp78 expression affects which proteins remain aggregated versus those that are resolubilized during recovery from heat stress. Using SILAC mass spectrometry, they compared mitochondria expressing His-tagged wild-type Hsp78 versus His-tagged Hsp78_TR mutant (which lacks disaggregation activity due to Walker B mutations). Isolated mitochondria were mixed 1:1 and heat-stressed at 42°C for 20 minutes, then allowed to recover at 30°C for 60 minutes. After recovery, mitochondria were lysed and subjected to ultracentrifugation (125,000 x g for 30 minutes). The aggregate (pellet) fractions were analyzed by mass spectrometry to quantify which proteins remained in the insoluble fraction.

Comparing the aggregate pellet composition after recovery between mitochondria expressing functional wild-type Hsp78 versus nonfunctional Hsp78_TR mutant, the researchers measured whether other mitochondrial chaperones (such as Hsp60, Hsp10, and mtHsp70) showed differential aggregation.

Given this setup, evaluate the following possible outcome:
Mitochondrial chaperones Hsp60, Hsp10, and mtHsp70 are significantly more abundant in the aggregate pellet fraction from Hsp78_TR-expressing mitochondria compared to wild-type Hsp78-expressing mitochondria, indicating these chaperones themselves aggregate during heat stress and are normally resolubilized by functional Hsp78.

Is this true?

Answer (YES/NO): NO